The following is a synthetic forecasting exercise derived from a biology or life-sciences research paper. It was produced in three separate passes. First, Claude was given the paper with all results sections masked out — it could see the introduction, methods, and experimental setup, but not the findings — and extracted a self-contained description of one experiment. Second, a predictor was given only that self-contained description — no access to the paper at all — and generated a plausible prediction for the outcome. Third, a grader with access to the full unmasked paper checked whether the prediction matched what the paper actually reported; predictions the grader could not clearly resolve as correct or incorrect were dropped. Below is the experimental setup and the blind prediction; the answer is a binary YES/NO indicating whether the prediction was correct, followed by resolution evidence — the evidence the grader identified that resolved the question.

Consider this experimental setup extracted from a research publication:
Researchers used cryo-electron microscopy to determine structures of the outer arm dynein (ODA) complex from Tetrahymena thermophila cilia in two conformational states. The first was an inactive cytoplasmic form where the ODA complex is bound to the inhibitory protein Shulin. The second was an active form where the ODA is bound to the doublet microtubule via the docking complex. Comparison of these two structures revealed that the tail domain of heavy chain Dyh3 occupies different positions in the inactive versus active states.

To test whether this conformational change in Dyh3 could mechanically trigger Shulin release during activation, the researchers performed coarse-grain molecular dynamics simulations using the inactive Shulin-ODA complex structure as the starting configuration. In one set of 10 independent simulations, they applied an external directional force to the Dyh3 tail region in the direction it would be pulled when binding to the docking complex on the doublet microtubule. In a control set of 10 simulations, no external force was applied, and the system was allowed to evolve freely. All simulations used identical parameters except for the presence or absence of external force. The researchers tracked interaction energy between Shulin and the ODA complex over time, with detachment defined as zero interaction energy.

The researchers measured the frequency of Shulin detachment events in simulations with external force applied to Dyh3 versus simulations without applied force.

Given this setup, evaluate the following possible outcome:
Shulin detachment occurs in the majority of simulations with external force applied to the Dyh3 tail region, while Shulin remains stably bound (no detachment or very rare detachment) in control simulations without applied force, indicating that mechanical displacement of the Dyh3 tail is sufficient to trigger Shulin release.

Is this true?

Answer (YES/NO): YES